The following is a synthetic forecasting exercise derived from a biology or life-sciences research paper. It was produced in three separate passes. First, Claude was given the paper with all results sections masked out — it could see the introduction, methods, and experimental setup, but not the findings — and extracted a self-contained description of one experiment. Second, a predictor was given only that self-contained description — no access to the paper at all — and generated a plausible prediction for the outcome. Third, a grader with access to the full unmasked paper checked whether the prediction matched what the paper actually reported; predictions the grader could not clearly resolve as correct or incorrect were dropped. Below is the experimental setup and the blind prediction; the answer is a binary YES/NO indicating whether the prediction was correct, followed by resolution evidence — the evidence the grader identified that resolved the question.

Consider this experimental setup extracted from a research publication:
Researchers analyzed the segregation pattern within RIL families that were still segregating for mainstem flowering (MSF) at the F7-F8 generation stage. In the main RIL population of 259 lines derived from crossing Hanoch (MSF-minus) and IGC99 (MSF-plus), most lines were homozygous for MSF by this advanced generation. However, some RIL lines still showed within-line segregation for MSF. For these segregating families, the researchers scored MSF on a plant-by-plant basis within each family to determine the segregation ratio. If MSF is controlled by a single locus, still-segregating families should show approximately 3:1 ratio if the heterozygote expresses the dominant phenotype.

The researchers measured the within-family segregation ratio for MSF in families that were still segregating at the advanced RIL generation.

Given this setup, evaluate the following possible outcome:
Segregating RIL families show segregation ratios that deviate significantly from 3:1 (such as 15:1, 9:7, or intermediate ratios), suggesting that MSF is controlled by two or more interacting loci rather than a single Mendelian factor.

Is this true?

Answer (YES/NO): NO